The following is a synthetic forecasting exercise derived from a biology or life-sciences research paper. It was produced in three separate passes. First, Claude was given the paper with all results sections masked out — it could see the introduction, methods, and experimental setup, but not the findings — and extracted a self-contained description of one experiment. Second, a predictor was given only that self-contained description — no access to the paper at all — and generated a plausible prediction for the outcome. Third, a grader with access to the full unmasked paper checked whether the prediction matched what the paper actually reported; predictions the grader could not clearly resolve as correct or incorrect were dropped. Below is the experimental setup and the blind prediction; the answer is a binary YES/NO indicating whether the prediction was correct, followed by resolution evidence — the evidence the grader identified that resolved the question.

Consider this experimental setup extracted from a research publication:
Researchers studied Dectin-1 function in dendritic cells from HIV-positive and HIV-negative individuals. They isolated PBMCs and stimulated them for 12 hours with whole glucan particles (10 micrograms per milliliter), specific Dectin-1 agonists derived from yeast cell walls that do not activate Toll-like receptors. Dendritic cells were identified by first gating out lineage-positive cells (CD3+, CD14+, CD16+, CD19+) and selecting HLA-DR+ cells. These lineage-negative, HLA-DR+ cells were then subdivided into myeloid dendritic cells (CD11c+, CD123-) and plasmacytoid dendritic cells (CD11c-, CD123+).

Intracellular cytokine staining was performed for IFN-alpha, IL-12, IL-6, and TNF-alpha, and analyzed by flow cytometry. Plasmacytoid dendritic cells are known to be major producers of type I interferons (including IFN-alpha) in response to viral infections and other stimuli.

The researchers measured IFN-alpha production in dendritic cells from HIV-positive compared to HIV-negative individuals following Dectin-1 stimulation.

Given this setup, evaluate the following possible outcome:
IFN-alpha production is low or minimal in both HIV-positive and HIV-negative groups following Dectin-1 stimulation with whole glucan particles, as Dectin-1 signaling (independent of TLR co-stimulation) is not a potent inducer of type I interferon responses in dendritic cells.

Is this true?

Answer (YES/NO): NO